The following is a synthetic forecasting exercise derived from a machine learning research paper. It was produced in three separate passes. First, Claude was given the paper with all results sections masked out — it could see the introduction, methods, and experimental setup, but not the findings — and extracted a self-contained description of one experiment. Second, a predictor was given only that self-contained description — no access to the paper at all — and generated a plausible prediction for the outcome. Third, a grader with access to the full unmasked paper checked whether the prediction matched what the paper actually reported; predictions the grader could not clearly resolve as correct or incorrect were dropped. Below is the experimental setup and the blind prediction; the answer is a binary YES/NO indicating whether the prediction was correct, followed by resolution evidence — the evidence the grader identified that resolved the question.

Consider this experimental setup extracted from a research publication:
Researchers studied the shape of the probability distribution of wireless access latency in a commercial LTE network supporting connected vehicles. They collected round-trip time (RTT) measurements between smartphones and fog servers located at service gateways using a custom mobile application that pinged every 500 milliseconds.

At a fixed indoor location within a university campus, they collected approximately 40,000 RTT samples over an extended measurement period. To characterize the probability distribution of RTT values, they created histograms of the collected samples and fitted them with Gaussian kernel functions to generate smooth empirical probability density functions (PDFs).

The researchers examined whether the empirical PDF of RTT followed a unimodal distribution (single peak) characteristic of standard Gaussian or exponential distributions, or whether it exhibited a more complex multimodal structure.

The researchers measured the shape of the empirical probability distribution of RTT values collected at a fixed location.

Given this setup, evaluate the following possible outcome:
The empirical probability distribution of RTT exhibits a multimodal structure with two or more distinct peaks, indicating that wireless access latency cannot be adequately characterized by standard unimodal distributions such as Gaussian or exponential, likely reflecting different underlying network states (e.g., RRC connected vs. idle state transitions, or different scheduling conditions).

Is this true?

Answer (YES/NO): YES